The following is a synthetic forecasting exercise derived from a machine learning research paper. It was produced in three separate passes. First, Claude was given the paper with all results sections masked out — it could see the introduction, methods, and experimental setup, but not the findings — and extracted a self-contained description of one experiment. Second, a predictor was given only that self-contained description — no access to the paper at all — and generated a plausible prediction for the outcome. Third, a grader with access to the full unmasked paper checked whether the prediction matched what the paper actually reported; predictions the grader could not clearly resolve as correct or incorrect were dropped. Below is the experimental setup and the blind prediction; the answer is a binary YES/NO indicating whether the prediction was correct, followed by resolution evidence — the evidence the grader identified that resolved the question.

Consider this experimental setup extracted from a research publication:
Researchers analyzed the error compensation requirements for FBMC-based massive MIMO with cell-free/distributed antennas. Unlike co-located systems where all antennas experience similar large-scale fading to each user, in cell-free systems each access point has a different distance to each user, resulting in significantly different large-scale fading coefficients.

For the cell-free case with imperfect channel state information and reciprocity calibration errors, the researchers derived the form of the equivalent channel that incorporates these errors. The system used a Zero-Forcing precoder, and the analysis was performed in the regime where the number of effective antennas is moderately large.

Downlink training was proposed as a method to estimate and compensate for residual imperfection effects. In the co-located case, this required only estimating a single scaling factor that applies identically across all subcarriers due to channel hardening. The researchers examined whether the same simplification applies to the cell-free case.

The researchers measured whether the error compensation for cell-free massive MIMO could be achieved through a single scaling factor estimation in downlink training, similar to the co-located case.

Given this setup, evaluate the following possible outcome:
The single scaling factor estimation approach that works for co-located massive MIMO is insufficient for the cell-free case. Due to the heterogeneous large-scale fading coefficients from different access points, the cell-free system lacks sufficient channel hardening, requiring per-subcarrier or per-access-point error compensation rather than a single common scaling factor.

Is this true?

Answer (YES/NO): YES